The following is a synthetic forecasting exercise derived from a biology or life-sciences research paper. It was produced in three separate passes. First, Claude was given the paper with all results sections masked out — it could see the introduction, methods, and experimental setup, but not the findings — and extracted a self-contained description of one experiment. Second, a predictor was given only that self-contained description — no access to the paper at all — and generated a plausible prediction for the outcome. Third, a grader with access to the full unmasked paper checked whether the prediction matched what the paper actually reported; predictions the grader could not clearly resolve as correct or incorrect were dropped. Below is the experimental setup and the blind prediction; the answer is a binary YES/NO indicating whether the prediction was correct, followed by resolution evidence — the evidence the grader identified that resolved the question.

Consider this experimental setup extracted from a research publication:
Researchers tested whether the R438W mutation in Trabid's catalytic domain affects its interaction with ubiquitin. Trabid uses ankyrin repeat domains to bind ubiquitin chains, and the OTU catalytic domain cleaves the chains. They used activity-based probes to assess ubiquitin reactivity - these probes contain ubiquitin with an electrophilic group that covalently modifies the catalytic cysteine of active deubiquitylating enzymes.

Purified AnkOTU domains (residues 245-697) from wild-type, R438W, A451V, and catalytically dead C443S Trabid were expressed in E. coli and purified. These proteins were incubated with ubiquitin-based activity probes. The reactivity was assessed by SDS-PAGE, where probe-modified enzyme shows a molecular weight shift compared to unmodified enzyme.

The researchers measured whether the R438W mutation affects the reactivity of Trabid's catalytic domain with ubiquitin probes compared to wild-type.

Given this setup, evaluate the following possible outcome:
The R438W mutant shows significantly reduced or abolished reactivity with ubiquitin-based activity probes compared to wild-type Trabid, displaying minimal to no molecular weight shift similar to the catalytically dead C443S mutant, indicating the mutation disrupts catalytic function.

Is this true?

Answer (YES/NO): NO